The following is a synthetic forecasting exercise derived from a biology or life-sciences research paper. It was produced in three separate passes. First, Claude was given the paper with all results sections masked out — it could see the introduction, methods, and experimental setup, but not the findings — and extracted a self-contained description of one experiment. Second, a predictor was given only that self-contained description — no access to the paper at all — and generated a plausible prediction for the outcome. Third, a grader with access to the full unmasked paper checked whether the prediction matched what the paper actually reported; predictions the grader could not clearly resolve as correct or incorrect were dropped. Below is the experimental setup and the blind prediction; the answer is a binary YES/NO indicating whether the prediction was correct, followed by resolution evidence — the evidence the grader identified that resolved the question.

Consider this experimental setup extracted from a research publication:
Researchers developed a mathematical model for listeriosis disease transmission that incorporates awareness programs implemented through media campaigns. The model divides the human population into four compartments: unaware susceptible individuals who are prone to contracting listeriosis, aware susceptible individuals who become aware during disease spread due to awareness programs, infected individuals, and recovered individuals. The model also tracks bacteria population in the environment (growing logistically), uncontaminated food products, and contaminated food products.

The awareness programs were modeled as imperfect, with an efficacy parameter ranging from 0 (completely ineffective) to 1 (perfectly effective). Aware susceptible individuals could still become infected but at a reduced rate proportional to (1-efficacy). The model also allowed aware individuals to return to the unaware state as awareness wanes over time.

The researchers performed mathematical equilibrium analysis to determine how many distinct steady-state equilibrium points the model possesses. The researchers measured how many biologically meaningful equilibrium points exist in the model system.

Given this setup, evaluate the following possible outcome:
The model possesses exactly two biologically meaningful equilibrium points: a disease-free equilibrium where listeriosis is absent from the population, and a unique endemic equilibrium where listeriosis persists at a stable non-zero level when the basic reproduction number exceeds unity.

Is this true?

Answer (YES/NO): NO